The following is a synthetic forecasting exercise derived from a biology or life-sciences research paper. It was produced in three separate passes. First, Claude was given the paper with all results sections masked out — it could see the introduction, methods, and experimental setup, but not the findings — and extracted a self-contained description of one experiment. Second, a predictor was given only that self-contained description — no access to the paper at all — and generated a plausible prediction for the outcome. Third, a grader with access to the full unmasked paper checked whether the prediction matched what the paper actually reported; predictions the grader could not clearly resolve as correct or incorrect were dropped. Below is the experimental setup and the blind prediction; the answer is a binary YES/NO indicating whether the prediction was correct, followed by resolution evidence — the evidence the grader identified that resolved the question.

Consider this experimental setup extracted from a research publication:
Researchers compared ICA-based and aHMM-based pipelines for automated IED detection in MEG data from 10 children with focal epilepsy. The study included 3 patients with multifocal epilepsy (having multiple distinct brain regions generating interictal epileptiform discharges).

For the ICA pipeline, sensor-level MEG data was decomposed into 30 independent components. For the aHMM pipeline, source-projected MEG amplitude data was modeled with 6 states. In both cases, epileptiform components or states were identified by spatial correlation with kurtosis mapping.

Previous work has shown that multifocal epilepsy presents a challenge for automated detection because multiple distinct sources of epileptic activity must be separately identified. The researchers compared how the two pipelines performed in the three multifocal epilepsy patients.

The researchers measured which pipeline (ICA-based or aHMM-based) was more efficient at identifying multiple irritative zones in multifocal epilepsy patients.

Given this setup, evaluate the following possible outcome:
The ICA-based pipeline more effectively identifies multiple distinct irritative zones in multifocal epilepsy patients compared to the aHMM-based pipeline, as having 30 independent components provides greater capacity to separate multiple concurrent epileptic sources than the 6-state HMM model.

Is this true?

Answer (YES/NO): NO